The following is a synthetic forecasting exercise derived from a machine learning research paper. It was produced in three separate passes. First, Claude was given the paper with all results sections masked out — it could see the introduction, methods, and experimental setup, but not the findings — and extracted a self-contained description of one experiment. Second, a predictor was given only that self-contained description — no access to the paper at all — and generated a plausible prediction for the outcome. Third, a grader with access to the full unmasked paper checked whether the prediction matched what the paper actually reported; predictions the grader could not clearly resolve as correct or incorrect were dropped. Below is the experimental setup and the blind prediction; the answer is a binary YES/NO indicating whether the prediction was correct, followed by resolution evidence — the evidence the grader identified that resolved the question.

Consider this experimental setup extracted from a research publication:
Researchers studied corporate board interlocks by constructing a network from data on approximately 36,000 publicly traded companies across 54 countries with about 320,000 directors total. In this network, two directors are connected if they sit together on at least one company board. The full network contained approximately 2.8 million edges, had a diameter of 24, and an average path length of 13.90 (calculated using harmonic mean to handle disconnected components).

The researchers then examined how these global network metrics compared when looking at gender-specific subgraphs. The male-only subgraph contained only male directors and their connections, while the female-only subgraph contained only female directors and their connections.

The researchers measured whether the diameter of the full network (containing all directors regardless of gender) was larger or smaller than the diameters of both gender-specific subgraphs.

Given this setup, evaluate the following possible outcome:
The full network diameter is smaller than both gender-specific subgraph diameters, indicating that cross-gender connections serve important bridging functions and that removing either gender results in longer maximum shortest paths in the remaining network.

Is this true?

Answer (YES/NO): YES